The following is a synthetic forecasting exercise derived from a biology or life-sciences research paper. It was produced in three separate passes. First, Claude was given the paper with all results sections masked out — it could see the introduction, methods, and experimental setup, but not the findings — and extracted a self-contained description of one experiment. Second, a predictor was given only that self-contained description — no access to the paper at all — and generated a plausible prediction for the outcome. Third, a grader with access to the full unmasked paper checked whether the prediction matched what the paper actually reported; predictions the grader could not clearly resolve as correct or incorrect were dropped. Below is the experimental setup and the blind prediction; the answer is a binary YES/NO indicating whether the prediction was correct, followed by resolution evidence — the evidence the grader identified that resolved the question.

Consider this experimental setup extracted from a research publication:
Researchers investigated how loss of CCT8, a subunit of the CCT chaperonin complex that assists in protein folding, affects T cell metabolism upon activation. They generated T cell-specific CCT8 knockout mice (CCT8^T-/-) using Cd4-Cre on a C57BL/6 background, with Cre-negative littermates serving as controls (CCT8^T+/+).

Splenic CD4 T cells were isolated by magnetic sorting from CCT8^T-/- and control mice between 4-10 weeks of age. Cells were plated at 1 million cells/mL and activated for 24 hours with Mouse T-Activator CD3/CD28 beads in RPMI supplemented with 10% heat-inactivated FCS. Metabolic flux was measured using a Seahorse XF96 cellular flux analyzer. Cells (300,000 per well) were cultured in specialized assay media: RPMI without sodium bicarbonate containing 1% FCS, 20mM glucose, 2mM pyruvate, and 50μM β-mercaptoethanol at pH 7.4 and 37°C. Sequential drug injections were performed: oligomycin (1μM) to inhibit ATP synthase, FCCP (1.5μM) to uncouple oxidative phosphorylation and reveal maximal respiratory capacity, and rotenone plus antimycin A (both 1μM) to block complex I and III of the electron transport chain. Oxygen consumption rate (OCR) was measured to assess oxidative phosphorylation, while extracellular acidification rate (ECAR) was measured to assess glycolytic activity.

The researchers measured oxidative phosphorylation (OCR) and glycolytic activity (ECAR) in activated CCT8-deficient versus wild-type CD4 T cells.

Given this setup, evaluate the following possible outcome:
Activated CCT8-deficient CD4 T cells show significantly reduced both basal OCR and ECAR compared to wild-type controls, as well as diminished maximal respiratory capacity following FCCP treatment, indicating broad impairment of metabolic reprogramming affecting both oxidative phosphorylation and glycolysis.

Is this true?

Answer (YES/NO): NO